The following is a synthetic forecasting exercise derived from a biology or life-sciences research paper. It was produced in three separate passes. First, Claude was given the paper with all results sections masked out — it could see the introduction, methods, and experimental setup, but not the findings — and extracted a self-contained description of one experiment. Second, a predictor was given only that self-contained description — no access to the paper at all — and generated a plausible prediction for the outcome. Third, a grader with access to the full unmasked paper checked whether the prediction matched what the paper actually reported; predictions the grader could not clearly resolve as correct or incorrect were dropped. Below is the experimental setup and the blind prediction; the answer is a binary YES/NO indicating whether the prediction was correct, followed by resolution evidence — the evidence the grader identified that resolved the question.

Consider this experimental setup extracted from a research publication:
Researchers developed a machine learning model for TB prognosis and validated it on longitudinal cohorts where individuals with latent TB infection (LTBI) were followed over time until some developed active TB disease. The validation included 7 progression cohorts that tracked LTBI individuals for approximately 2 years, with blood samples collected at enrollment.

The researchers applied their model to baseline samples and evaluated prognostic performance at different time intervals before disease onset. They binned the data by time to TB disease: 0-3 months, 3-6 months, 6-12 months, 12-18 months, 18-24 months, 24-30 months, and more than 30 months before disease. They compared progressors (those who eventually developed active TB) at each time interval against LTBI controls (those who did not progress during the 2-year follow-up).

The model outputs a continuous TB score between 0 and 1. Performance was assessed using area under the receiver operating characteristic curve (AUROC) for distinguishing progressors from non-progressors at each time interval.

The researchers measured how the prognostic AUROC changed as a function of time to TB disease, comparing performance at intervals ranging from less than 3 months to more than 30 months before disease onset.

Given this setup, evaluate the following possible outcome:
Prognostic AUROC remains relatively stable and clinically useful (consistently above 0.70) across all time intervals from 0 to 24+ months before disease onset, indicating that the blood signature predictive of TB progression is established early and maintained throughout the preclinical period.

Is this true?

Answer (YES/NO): NO